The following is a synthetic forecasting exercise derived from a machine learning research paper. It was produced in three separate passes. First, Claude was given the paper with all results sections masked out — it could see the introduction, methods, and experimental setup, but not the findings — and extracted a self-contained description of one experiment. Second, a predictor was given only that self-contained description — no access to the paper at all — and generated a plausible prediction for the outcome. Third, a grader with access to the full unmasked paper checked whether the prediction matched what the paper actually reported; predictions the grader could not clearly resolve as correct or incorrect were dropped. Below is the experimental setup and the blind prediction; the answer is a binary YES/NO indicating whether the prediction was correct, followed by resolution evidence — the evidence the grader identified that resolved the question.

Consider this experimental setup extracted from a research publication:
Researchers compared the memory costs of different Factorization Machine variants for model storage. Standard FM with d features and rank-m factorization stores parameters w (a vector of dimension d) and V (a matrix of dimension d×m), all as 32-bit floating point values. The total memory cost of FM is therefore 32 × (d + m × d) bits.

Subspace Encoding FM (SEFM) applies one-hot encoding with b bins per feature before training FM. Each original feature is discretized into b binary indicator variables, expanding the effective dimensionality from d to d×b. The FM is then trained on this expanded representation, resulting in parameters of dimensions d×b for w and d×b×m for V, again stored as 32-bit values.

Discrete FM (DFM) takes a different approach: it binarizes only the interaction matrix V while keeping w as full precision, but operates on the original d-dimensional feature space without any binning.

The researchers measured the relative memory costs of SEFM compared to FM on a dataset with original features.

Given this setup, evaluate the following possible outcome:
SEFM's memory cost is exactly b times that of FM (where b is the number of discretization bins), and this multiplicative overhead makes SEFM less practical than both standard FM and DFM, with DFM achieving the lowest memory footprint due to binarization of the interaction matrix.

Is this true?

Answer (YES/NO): NO